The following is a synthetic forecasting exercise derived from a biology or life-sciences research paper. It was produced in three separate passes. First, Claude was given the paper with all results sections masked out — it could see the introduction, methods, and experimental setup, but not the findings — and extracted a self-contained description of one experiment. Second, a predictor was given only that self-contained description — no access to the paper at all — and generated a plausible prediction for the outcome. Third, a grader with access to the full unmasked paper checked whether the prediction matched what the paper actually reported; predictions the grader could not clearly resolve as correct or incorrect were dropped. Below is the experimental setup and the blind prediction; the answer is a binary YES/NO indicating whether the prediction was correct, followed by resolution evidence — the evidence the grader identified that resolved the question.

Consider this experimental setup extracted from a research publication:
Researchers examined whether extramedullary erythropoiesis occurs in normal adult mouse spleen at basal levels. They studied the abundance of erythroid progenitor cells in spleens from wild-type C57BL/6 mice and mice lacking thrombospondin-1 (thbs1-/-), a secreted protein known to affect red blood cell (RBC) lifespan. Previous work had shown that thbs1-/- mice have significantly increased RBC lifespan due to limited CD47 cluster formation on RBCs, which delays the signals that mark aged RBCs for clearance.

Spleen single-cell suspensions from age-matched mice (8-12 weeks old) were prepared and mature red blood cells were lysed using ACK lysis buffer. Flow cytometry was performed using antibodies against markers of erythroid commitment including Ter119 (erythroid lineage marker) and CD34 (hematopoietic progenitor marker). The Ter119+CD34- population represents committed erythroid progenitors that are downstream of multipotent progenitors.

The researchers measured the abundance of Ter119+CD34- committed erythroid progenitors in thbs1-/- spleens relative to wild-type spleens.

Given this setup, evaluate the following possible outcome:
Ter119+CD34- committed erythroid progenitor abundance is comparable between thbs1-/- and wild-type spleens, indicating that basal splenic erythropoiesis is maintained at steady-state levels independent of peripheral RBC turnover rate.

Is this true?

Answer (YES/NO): NO